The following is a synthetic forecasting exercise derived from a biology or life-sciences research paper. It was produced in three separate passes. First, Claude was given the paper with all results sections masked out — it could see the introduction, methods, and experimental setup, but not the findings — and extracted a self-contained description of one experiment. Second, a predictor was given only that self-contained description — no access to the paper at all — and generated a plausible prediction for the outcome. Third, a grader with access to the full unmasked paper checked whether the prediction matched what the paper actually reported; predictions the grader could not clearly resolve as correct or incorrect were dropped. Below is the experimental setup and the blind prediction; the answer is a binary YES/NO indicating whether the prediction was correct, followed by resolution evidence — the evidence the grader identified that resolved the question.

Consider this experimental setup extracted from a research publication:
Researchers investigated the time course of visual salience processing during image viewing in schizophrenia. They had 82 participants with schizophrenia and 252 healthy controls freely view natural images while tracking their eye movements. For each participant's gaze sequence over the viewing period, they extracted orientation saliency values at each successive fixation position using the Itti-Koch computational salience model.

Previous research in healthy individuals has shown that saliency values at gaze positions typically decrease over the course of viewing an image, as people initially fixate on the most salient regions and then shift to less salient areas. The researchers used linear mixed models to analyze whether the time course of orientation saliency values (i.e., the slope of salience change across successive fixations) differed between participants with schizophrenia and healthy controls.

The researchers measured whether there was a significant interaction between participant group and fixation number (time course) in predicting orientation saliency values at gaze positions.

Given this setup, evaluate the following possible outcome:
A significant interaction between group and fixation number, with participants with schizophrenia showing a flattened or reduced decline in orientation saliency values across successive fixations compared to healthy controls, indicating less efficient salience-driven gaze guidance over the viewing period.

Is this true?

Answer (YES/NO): NO